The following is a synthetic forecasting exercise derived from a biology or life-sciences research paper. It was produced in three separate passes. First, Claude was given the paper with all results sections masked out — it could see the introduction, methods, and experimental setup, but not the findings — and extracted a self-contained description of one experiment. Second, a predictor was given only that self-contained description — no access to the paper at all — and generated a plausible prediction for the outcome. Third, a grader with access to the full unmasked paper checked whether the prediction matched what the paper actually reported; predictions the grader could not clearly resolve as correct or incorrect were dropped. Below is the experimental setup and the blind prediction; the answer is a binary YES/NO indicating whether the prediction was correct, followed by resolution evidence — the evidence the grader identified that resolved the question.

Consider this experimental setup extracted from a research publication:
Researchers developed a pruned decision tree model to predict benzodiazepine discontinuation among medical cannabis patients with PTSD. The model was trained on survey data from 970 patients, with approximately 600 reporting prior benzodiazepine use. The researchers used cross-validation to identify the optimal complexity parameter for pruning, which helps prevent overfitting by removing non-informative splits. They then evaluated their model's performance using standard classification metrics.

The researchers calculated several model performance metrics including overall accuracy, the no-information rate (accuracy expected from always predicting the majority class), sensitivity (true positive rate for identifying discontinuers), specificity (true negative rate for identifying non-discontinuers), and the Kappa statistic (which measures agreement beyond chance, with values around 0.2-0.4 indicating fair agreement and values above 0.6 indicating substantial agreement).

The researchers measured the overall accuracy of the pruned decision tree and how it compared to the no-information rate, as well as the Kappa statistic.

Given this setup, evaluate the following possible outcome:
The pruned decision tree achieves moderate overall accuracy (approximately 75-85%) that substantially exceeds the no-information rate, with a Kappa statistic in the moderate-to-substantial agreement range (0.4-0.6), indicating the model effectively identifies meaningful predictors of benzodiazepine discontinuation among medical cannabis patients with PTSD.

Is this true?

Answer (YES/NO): NO